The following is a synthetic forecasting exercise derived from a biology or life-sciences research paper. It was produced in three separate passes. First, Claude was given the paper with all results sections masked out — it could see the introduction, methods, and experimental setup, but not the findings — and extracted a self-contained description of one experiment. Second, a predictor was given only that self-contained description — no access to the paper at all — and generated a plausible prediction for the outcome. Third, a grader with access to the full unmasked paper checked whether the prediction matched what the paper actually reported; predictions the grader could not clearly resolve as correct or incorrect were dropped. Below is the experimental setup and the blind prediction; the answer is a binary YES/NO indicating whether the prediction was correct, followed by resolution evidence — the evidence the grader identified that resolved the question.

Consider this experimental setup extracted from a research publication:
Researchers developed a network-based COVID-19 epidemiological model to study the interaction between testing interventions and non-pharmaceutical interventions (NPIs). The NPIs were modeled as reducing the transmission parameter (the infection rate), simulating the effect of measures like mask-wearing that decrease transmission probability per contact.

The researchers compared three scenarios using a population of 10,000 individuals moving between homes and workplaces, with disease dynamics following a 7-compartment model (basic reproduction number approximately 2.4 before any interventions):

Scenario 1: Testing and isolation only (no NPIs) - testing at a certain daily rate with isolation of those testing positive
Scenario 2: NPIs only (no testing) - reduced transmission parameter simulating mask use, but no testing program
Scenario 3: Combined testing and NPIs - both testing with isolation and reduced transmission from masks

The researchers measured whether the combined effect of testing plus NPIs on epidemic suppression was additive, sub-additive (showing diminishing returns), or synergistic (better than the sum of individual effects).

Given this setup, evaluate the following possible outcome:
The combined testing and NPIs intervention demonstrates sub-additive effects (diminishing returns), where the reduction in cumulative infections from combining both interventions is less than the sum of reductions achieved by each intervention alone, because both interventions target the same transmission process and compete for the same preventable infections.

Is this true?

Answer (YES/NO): NO